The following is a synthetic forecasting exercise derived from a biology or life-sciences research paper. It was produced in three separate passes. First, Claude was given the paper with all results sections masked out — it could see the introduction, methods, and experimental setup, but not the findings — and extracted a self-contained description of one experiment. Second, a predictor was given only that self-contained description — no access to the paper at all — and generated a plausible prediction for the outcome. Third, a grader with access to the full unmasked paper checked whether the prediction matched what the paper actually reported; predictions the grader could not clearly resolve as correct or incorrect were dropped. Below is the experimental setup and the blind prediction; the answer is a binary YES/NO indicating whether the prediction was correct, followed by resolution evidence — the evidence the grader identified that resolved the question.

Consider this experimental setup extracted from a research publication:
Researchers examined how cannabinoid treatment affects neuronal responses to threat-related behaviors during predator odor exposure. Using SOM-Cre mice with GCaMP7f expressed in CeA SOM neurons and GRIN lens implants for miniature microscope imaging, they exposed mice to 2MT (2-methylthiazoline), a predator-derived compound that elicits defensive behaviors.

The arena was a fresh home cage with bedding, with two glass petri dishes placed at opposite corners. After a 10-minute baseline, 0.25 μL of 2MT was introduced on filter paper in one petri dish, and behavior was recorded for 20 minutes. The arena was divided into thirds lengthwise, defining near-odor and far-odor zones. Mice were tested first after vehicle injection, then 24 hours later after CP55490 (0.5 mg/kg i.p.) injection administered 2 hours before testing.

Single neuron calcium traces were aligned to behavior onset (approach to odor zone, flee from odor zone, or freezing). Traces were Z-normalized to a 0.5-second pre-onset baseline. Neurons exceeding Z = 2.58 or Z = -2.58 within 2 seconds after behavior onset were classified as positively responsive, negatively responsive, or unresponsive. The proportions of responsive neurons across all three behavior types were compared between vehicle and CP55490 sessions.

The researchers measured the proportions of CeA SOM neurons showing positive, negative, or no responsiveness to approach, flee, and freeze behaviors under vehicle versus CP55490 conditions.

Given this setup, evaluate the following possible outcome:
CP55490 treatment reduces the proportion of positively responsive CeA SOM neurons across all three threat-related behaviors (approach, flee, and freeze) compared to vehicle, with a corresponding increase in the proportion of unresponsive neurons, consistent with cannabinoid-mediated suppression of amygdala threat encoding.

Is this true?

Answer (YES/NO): NO